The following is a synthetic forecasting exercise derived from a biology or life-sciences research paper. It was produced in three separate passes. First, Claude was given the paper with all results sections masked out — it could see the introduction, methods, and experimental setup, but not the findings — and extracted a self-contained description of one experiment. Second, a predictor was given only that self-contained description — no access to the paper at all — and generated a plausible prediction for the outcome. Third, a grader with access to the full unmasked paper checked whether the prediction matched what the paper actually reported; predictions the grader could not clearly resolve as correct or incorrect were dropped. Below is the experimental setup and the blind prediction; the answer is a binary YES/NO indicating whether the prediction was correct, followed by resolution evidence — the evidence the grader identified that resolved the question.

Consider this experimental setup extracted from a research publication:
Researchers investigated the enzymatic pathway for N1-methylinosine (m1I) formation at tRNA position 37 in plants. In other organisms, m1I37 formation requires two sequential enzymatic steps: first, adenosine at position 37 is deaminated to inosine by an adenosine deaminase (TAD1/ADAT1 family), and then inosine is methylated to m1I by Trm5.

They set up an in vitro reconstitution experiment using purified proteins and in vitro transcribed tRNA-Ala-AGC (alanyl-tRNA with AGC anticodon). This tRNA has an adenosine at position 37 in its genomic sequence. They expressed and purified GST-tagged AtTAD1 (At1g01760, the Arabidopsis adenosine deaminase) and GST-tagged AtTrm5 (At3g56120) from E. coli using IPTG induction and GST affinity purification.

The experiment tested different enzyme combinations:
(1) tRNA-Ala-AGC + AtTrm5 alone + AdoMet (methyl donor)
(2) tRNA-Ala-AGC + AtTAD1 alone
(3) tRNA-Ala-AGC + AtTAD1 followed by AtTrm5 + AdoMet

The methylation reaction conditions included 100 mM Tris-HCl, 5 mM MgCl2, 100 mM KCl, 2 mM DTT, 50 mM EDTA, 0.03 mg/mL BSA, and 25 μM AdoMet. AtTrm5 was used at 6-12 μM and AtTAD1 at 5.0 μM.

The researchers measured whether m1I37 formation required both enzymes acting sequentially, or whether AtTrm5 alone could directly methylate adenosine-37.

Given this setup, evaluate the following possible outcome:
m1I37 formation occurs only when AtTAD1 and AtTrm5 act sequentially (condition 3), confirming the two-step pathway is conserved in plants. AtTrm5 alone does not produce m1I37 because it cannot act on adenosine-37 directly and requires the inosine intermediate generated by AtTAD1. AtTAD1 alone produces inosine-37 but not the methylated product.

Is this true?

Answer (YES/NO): YES